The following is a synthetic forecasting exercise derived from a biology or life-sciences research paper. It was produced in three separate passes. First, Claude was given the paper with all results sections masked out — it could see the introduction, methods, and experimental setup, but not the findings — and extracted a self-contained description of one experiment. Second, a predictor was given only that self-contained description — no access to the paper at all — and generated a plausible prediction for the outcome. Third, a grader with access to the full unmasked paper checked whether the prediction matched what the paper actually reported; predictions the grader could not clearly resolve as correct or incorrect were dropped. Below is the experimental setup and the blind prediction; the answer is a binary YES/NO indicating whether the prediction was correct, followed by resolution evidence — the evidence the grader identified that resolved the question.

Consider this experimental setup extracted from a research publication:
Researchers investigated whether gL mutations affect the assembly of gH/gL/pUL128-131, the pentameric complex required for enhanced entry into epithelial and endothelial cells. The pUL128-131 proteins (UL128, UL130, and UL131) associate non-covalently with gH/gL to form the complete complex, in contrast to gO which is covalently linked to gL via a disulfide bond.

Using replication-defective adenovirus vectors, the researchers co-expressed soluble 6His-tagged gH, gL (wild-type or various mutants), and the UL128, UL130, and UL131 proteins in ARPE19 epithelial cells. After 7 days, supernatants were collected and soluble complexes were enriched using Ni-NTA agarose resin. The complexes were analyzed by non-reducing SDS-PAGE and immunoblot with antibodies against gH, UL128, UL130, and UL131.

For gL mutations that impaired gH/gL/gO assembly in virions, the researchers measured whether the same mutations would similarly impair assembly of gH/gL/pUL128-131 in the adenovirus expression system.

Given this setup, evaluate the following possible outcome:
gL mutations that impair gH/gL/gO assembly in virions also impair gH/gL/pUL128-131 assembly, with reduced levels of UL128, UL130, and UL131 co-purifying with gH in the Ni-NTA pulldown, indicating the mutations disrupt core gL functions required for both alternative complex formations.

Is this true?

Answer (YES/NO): NO